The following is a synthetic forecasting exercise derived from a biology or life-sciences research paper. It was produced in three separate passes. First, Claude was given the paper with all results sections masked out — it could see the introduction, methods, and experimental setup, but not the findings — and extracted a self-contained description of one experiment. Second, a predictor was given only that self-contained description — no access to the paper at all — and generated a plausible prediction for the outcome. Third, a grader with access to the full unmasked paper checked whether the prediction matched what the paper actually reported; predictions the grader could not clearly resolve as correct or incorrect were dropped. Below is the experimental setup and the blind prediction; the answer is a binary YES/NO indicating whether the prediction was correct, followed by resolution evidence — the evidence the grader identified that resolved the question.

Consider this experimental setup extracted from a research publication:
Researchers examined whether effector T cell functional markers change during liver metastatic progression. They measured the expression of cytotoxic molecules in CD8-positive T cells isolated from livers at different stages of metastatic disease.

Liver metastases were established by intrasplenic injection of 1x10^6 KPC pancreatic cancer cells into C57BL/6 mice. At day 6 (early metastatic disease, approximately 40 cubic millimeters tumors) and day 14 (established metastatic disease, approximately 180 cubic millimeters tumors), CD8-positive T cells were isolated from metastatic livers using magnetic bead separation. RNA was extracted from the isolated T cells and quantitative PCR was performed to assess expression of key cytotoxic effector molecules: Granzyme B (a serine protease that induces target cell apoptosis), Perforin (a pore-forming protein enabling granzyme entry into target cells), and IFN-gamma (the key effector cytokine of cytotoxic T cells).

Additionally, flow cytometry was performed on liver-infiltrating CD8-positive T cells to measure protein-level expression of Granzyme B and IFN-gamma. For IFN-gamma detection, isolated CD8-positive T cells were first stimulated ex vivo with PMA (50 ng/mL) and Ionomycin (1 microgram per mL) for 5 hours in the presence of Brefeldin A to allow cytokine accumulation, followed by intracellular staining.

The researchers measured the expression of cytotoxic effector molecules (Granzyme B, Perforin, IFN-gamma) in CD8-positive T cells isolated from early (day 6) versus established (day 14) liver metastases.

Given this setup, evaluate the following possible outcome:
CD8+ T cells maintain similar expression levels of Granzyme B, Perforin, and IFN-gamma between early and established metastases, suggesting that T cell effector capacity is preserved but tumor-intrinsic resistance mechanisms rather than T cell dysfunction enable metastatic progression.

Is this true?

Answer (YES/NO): NO